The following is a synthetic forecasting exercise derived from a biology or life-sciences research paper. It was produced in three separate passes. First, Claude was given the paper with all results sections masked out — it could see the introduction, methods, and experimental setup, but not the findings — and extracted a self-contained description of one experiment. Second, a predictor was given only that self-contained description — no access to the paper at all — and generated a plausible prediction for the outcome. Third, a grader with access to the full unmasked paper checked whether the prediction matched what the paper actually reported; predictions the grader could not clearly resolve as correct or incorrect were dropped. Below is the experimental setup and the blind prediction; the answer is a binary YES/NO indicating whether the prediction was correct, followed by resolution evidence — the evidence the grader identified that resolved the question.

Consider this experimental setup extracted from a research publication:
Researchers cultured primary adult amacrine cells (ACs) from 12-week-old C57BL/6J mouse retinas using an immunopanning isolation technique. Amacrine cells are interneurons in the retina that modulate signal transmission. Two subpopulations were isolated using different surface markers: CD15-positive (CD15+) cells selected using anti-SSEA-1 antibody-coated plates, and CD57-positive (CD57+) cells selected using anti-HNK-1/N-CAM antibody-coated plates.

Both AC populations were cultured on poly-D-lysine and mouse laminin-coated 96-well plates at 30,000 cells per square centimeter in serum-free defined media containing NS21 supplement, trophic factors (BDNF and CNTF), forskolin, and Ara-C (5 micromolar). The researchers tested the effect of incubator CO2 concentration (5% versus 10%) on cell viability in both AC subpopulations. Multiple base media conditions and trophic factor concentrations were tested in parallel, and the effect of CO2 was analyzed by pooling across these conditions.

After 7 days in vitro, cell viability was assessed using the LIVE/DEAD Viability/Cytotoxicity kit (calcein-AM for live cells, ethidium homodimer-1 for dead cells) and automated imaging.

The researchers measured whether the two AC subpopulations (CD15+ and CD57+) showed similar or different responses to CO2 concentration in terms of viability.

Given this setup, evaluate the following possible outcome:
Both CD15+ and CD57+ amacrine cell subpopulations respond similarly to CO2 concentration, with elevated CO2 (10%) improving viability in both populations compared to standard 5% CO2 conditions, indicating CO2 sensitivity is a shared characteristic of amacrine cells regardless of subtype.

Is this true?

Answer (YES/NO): NO